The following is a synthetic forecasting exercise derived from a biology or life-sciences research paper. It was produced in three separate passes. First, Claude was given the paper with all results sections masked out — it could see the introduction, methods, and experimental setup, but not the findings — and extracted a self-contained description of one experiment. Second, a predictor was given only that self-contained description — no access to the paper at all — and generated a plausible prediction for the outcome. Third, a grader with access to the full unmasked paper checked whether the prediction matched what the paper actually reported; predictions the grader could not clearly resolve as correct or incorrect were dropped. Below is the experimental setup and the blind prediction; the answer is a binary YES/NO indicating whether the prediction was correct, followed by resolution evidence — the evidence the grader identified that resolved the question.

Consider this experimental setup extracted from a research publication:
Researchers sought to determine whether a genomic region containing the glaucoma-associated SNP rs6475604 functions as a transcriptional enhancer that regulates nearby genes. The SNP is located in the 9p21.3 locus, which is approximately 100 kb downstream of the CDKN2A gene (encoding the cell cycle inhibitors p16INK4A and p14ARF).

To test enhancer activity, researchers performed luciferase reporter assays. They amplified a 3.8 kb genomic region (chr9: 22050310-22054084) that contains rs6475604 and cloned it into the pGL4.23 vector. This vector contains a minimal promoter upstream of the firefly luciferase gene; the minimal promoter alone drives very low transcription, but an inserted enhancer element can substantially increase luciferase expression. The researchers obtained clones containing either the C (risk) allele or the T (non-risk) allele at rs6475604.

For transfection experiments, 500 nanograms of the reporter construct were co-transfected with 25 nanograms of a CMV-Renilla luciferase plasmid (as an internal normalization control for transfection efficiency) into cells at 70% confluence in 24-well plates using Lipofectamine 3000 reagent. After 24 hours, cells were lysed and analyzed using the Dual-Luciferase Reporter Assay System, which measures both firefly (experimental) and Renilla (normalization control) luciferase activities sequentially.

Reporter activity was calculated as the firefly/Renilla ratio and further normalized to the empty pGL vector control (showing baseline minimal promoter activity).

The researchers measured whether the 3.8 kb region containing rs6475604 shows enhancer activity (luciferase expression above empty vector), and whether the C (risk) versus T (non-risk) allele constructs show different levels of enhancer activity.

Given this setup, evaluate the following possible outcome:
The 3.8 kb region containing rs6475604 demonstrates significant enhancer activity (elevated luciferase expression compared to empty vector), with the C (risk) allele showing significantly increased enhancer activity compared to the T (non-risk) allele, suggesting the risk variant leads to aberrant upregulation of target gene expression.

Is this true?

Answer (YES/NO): NO